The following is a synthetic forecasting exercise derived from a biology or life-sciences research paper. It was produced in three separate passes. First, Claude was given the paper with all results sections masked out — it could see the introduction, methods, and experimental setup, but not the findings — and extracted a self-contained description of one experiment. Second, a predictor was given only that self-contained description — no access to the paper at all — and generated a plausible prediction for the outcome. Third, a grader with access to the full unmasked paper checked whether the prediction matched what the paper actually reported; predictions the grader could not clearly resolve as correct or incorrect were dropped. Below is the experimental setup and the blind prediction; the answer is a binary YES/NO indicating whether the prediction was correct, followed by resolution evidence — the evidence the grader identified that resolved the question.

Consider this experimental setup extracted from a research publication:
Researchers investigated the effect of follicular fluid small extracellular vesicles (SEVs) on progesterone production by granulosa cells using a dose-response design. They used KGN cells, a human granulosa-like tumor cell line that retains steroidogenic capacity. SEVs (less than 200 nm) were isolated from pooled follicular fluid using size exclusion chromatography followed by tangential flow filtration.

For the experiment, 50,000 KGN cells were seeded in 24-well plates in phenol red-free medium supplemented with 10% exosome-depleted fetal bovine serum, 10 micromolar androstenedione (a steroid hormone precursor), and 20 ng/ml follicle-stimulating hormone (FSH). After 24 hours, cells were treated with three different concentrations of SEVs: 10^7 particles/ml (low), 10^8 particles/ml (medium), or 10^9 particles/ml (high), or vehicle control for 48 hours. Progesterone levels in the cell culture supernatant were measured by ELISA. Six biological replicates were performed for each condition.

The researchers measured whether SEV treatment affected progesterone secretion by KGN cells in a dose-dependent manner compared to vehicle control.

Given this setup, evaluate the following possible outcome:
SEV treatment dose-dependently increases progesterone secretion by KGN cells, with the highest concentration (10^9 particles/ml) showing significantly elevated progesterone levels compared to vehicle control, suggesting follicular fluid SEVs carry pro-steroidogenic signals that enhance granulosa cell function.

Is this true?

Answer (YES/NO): NO